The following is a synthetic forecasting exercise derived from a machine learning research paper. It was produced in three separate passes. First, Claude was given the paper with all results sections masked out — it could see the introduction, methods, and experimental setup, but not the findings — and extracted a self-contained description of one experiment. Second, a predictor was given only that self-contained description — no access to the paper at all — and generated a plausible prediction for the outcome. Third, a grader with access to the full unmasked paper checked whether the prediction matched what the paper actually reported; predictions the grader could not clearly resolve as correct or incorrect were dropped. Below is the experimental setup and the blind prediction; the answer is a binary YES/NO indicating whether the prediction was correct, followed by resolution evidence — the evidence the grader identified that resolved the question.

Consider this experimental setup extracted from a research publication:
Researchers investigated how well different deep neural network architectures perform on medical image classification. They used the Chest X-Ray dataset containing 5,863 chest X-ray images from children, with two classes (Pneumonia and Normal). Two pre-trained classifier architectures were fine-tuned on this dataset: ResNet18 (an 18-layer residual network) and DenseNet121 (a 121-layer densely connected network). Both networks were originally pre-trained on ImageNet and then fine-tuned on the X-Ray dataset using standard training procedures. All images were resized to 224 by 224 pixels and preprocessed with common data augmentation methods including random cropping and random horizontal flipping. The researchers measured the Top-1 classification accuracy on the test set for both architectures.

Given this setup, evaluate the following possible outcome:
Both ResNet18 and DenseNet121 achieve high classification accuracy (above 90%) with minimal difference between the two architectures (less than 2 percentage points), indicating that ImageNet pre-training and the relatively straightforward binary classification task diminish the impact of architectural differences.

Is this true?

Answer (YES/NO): NO